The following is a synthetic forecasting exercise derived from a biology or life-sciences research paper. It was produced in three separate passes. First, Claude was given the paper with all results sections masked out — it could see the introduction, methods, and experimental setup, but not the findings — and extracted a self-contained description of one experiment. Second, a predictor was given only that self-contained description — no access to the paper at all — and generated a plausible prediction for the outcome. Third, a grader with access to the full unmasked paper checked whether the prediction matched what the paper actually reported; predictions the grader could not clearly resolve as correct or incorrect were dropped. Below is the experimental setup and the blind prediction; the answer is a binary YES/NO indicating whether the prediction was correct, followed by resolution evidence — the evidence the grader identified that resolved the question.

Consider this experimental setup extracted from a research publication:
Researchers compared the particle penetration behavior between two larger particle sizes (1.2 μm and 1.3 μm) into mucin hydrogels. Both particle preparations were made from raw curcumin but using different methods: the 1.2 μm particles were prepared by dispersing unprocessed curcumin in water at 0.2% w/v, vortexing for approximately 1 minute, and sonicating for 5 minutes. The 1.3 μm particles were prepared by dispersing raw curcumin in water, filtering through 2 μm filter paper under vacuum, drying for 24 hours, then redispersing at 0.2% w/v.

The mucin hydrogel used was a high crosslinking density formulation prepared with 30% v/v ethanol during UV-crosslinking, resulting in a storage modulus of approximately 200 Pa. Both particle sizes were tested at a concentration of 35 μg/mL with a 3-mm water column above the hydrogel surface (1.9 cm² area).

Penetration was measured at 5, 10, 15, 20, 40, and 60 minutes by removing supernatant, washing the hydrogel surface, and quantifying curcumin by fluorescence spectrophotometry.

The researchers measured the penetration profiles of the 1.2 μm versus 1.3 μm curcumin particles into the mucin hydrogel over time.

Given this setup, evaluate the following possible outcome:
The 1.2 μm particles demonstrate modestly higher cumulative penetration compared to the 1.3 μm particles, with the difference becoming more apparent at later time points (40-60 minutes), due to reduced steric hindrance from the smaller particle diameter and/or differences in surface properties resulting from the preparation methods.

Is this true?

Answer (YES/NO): NO